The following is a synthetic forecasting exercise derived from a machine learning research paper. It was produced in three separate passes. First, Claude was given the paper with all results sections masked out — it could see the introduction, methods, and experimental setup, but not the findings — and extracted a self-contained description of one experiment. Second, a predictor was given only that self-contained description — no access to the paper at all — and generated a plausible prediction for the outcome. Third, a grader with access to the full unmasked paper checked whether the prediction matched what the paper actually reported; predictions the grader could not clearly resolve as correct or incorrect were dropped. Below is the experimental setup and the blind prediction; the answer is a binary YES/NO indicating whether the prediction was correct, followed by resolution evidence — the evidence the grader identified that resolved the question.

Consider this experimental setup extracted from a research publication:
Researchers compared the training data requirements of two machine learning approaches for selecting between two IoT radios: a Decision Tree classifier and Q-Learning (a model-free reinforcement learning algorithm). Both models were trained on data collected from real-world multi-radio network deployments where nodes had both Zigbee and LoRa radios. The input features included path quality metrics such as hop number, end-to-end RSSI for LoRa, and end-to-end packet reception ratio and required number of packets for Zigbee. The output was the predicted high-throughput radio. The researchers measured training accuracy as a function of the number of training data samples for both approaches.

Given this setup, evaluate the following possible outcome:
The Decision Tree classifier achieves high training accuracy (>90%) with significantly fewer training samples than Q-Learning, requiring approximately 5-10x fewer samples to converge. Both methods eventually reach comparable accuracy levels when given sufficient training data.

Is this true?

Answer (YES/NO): YES